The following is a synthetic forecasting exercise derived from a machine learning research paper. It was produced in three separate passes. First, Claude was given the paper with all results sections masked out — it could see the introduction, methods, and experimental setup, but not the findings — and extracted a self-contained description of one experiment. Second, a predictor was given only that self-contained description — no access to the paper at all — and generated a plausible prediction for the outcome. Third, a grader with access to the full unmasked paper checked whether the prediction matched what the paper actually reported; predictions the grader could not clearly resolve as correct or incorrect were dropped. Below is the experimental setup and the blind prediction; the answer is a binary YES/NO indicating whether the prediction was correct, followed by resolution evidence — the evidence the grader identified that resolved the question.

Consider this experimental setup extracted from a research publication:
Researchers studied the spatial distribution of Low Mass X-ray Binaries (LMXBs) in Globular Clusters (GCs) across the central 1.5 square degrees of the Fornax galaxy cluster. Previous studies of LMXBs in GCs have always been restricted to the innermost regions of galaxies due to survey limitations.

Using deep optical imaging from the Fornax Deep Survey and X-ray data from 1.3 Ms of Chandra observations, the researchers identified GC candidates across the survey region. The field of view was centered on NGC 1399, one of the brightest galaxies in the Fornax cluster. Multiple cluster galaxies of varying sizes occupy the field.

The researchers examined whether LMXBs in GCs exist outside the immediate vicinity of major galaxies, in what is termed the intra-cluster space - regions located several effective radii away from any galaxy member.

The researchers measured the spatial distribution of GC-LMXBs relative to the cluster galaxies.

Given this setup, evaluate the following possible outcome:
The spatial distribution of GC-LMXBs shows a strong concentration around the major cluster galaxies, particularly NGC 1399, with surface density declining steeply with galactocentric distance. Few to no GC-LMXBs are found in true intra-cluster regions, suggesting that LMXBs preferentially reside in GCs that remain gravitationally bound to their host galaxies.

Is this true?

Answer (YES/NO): NO